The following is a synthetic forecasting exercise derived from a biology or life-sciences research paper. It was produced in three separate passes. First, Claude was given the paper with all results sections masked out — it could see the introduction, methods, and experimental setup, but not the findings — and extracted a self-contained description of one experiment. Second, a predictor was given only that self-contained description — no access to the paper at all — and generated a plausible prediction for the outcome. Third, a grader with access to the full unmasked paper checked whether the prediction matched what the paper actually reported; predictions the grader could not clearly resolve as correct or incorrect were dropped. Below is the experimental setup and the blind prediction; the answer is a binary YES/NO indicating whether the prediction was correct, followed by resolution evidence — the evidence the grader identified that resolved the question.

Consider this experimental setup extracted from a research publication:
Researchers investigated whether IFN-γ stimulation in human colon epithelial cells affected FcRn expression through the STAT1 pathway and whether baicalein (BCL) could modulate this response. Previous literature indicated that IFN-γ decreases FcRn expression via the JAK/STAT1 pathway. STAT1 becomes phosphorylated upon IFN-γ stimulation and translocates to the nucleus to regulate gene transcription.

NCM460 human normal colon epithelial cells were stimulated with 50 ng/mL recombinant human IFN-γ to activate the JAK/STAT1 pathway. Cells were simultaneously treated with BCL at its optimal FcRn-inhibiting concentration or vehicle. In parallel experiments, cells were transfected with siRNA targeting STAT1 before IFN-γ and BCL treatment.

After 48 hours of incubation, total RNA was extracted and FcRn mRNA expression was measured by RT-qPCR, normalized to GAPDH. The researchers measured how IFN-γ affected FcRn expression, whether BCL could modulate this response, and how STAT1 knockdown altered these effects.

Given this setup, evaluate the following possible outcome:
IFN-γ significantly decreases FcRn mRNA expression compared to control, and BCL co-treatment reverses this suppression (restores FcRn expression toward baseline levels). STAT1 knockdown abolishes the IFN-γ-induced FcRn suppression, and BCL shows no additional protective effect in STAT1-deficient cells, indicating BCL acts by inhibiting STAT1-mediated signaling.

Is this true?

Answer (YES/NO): NO